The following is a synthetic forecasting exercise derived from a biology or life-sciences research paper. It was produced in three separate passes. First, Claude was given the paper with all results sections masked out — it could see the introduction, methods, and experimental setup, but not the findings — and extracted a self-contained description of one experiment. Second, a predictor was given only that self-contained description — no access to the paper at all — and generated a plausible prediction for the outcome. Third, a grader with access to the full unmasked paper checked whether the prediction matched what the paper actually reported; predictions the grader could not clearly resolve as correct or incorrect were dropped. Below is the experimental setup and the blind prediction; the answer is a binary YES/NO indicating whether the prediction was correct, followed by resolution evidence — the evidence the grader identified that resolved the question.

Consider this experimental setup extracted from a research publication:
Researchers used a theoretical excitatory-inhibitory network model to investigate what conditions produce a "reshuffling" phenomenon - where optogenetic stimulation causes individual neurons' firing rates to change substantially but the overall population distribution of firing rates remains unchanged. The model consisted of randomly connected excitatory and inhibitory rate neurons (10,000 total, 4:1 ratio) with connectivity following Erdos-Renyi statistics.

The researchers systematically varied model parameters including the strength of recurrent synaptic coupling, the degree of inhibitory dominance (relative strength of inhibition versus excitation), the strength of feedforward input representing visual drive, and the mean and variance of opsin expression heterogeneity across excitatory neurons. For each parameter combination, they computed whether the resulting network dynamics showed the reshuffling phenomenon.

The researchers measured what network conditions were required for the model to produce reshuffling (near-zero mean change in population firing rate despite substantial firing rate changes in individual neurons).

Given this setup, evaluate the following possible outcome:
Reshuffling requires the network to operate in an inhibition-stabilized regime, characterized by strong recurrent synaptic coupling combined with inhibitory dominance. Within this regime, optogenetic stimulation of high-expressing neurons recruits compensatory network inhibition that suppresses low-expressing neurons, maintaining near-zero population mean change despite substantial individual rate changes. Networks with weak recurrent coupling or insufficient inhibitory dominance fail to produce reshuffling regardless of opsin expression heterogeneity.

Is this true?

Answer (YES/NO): NO